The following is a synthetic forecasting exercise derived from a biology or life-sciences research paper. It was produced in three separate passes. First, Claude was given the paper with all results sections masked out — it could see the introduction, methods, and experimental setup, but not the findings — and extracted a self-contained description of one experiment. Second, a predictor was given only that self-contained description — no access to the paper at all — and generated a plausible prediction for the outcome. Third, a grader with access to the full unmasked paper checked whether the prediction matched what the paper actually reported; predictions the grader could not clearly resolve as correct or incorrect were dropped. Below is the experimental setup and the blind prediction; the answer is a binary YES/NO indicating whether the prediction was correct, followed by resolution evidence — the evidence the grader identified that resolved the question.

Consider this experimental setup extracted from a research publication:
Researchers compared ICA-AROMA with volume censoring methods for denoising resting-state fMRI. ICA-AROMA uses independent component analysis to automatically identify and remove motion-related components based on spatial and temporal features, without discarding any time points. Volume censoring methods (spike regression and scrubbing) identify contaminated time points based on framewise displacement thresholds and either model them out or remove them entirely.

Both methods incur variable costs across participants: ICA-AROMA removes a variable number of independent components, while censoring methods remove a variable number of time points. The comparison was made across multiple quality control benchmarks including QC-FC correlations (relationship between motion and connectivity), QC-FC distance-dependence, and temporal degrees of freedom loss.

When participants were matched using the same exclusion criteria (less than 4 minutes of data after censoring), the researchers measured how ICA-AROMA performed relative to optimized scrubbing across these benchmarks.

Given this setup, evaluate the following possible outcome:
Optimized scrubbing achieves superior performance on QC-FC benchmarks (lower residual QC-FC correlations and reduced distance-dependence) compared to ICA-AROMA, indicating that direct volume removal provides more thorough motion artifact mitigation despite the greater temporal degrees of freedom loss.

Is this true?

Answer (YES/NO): NO